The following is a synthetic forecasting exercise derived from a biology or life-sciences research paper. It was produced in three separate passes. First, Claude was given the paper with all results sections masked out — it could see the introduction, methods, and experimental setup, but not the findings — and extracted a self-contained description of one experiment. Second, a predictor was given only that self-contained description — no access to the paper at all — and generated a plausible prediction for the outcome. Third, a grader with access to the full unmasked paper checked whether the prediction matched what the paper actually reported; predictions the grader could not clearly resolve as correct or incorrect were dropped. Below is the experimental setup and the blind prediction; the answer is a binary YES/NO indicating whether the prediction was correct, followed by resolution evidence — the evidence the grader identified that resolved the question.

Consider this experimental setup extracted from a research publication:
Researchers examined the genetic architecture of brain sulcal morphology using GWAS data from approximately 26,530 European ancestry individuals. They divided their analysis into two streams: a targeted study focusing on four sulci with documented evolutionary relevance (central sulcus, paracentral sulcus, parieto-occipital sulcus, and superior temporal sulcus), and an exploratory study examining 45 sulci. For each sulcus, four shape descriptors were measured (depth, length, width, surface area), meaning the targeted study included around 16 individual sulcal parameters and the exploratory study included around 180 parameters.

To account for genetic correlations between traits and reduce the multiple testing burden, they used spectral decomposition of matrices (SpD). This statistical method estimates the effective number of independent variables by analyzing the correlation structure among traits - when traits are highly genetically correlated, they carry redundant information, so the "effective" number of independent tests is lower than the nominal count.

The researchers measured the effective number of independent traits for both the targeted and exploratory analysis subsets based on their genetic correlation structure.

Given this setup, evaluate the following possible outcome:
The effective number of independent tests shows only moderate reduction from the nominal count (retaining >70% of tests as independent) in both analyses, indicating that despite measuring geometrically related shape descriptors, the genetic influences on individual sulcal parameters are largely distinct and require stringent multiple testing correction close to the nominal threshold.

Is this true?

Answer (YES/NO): NO